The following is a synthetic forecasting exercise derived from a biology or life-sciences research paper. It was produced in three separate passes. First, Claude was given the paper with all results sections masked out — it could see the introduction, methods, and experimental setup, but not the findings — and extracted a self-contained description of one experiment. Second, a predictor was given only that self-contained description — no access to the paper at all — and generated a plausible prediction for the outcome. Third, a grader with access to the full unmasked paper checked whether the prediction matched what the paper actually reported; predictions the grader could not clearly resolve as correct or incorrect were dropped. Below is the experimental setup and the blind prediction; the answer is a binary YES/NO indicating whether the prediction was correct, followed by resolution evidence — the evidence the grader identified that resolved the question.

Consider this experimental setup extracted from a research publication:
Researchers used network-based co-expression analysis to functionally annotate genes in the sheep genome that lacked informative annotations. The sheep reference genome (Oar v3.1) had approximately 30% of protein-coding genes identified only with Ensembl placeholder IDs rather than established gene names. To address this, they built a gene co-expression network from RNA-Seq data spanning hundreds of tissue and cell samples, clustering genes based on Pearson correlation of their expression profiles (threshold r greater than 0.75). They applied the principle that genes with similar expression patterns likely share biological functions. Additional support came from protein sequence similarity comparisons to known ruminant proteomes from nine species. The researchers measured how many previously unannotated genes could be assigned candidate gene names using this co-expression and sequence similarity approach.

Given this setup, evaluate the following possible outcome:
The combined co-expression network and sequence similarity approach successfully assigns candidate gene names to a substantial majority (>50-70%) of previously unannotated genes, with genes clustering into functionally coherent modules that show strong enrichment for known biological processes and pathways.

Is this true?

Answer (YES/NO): NO